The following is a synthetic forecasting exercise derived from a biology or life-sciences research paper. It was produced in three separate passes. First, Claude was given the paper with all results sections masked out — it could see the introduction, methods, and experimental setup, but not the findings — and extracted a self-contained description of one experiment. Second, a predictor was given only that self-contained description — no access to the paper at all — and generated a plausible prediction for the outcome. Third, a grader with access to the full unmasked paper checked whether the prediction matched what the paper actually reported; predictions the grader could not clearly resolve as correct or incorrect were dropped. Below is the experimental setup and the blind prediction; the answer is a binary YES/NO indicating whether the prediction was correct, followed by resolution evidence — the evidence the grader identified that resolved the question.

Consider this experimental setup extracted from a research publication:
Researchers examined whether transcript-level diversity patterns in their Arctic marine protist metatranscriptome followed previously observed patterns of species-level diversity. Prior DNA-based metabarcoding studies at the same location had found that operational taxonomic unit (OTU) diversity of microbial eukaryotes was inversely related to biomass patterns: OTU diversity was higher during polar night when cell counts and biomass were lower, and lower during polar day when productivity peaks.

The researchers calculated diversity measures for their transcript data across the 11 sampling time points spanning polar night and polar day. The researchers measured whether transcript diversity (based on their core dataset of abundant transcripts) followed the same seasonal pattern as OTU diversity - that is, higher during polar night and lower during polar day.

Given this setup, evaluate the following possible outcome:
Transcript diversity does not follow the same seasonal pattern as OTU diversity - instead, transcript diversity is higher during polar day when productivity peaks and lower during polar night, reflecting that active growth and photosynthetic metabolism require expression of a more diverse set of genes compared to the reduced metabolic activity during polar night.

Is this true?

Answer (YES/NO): NO